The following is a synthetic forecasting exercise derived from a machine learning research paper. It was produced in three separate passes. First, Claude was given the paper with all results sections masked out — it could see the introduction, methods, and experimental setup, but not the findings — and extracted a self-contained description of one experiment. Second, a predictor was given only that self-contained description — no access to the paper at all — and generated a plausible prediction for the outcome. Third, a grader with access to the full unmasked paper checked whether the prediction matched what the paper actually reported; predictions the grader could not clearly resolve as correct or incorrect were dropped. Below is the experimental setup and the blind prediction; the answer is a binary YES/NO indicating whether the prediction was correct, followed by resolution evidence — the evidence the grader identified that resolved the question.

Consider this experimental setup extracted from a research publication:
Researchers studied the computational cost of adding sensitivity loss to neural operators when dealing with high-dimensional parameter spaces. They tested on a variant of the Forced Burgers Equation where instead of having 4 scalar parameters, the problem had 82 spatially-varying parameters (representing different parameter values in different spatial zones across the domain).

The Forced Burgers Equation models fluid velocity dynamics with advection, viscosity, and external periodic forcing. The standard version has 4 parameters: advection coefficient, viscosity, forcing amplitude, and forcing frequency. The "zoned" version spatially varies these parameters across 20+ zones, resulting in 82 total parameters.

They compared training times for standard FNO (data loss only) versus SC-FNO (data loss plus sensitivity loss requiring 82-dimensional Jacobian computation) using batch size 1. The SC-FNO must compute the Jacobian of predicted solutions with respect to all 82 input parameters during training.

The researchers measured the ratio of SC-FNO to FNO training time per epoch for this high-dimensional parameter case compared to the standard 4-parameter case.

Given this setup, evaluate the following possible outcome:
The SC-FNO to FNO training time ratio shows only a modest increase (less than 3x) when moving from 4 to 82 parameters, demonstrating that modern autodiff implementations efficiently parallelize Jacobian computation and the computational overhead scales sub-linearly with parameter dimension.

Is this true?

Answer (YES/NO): YES